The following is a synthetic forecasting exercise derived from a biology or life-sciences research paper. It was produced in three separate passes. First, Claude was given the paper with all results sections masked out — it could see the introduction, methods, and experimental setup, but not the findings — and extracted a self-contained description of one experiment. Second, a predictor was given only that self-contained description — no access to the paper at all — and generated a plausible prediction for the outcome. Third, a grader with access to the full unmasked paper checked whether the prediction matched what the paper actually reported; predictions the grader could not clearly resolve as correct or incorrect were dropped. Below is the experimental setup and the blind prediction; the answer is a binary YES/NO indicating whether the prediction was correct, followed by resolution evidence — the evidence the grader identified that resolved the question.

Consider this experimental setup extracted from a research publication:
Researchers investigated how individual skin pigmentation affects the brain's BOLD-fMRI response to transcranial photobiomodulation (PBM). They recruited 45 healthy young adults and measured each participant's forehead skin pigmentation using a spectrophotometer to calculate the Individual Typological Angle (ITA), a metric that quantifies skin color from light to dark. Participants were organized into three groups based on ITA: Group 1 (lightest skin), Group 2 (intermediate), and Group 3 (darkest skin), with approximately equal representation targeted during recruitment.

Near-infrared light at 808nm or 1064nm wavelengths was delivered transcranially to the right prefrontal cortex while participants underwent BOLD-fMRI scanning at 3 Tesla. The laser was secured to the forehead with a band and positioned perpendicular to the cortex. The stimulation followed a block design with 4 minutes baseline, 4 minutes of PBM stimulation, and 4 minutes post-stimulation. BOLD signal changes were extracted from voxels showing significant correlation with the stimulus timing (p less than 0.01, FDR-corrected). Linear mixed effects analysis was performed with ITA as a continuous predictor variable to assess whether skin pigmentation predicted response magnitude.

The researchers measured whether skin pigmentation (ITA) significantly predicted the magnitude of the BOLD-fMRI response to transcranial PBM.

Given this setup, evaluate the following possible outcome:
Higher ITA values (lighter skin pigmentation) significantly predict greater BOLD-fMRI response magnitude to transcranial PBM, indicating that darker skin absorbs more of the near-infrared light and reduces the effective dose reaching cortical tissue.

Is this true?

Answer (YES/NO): NO